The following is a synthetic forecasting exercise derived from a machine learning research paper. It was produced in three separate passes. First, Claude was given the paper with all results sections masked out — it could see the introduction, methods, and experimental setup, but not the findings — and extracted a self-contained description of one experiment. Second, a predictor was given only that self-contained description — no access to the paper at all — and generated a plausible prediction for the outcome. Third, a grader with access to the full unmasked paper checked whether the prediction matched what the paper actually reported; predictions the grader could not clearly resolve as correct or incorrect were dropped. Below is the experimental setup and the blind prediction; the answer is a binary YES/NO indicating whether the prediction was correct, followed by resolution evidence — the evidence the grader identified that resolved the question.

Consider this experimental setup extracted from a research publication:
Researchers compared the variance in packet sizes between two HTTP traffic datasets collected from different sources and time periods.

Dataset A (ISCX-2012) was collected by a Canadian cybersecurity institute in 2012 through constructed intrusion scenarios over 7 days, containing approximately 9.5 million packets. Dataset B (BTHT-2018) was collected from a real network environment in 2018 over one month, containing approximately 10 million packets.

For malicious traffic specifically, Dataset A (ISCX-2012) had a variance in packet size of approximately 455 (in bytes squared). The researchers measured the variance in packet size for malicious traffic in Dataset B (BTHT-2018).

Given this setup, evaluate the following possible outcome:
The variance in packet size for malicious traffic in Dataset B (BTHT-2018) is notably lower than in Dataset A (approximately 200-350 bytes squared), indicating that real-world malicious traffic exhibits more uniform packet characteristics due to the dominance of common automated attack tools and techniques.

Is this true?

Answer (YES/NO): NO